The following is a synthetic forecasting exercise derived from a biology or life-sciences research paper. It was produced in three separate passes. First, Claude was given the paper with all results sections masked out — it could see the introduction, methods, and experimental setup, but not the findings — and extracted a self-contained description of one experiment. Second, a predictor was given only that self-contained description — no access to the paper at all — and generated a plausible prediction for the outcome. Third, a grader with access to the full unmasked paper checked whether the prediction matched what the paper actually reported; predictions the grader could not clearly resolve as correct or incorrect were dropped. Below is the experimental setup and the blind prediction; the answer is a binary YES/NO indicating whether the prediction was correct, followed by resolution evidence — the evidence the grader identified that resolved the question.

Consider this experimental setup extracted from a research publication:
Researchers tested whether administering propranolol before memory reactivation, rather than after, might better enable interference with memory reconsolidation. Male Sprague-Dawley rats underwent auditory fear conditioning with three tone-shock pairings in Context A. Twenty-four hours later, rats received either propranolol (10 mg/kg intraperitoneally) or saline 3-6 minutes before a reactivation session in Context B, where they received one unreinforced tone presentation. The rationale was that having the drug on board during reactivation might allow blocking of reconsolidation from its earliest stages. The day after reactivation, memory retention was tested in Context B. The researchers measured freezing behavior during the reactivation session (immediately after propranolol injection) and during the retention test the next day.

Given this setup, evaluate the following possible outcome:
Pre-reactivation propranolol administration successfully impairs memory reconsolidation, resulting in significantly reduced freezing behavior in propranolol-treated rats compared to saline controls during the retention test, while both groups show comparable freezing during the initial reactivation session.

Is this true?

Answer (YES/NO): NO